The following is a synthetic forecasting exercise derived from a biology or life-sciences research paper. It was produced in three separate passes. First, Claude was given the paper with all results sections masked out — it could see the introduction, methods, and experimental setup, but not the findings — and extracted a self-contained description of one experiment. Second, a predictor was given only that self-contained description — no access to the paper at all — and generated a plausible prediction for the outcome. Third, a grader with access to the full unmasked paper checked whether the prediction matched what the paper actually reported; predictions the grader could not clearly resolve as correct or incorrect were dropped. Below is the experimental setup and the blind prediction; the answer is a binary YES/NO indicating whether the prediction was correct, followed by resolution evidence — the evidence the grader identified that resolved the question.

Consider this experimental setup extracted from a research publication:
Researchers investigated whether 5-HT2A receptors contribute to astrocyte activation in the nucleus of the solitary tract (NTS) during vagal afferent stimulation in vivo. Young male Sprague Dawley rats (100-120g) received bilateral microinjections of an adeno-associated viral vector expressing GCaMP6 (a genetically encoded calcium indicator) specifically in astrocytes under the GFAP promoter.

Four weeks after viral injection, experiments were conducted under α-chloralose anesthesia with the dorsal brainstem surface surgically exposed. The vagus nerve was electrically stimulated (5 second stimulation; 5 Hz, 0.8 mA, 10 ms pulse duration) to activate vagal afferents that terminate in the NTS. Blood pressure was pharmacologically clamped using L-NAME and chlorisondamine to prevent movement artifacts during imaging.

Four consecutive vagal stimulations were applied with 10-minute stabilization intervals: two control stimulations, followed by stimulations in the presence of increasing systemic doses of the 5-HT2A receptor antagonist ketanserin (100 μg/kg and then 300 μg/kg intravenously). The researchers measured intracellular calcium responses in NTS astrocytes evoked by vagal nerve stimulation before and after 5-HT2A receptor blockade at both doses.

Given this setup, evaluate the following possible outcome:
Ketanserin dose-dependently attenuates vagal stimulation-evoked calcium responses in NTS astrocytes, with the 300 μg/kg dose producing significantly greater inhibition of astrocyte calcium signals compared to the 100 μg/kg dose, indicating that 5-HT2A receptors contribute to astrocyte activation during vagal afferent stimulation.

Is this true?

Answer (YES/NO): YES